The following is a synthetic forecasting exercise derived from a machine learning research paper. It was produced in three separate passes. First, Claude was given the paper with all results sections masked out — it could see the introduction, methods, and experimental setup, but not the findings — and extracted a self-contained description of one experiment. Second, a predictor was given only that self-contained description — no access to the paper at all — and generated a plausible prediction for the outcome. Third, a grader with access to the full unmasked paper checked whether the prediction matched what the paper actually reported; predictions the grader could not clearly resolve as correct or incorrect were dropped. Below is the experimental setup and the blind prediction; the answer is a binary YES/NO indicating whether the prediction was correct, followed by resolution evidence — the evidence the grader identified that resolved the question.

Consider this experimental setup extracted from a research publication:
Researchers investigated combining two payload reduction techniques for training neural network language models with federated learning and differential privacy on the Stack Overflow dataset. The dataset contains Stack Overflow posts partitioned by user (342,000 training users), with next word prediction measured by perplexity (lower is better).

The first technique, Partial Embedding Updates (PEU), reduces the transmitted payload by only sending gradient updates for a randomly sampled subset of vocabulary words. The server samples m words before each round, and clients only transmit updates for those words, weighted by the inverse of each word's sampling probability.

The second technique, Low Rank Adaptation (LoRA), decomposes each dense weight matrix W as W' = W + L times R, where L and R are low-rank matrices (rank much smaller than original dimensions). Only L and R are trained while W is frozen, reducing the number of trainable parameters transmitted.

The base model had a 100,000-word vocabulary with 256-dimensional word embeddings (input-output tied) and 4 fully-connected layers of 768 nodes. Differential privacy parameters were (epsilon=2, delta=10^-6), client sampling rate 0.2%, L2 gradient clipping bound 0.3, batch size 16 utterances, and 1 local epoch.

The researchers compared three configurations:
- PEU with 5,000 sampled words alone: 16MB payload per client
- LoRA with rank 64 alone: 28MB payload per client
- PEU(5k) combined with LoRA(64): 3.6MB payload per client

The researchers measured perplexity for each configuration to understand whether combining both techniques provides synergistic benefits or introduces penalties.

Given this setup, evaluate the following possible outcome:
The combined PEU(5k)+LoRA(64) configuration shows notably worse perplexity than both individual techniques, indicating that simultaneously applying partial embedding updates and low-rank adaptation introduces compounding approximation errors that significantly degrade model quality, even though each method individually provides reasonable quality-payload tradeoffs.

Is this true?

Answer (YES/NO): NO